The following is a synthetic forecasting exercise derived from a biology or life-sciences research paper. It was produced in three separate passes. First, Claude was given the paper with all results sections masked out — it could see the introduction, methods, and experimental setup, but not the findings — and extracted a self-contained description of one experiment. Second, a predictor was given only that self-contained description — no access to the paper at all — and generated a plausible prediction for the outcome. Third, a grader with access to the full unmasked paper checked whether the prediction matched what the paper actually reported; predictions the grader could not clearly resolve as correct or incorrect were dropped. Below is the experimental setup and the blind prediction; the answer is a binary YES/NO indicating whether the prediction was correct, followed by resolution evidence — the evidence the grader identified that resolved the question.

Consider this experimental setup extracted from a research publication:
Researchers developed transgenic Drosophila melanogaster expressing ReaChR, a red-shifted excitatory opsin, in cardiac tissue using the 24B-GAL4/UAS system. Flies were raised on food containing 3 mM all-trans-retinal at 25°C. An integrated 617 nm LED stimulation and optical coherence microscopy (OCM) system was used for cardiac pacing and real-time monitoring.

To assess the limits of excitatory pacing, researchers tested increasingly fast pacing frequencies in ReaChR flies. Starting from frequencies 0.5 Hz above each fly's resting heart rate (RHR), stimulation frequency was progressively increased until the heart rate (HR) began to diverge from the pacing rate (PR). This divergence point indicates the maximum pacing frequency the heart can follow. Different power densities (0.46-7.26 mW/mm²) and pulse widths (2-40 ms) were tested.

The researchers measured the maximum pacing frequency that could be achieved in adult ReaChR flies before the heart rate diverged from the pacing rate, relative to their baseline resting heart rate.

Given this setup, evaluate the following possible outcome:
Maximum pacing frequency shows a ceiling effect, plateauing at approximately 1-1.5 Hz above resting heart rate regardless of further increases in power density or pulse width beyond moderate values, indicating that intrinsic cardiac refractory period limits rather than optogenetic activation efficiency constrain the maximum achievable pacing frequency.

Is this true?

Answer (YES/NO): NO